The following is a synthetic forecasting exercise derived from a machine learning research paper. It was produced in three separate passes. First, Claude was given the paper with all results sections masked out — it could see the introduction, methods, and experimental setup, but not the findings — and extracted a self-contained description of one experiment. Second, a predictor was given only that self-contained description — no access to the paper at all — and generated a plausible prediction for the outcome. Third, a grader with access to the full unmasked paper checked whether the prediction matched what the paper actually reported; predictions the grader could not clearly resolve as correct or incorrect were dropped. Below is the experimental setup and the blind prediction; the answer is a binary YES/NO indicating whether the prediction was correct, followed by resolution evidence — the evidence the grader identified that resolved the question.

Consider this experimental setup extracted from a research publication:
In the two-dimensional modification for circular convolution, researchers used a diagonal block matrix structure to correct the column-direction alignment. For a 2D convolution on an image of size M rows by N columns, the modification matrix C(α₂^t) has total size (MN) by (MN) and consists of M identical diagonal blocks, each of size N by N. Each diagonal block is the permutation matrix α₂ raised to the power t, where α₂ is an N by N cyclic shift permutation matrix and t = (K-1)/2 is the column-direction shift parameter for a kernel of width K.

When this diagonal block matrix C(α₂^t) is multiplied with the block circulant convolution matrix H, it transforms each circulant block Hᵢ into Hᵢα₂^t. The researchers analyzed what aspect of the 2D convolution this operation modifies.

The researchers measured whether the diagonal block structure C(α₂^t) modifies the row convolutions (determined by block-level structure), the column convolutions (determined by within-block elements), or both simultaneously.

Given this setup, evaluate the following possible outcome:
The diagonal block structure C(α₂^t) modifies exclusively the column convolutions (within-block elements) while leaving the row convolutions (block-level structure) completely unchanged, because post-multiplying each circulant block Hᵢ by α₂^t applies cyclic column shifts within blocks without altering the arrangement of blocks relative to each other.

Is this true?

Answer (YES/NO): YES